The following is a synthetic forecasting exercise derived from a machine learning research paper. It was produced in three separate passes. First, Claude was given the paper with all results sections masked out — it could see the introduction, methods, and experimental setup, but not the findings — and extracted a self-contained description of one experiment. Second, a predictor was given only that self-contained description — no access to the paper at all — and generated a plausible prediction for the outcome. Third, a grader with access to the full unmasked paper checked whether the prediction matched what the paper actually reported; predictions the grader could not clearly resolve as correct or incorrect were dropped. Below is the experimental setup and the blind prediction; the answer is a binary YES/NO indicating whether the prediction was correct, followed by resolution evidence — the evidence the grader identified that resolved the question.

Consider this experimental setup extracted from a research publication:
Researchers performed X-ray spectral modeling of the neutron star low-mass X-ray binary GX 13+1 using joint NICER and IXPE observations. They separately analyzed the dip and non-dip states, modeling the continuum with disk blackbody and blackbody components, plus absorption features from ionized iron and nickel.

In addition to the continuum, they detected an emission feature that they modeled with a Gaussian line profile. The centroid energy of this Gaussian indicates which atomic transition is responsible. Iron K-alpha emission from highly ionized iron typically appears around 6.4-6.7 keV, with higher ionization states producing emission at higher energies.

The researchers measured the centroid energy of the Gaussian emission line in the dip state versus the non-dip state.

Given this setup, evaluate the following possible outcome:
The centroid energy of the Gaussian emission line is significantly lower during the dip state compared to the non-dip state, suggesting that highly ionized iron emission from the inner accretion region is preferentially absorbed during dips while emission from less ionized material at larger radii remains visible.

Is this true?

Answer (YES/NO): YES